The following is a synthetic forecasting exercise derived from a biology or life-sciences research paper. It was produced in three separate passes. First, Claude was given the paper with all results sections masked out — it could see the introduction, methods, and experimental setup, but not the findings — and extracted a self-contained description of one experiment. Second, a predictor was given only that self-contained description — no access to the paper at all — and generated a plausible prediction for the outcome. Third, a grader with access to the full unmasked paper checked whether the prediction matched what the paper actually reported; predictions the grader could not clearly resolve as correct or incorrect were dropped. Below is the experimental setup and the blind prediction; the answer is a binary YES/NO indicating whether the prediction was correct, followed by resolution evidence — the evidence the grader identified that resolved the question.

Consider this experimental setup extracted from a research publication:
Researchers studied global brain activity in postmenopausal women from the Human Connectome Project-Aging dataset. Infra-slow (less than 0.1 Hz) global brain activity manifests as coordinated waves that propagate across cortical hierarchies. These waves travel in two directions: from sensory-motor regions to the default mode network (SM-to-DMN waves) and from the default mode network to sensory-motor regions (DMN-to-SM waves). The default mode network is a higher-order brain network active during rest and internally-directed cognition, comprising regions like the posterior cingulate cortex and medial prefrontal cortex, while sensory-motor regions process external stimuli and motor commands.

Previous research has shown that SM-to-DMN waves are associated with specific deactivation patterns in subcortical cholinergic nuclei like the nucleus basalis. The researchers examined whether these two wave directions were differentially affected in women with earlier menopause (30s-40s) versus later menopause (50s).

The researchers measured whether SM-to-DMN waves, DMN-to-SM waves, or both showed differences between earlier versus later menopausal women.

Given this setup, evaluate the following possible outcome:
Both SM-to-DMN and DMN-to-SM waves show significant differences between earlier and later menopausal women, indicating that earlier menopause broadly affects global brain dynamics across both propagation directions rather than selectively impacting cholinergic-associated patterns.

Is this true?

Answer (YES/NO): NO